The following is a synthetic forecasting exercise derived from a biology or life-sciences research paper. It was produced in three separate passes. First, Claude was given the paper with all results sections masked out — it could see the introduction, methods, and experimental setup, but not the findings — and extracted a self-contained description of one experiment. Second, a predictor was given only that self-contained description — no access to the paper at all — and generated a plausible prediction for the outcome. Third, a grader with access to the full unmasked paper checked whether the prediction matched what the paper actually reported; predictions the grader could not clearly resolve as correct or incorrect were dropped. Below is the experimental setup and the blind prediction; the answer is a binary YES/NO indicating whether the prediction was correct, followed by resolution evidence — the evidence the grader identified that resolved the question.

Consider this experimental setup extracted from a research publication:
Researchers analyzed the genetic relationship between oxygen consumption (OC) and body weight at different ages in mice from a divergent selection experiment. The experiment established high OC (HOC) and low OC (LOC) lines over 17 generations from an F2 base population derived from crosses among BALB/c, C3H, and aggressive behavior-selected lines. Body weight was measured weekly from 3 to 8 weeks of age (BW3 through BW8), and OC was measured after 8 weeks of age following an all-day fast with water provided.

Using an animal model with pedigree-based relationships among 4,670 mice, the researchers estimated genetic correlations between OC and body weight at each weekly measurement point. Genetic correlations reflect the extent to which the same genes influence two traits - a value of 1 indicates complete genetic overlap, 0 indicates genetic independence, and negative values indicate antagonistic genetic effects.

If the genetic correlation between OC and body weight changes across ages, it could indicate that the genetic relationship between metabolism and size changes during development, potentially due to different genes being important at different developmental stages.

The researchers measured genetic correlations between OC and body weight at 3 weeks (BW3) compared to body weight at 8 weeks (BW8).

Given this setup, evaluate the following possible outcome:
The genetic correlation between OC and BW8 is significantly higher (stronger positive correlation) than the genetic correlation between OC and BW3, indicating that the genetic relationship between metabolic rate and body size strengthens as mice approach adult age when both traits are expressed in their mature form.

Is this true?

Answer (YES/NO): YES